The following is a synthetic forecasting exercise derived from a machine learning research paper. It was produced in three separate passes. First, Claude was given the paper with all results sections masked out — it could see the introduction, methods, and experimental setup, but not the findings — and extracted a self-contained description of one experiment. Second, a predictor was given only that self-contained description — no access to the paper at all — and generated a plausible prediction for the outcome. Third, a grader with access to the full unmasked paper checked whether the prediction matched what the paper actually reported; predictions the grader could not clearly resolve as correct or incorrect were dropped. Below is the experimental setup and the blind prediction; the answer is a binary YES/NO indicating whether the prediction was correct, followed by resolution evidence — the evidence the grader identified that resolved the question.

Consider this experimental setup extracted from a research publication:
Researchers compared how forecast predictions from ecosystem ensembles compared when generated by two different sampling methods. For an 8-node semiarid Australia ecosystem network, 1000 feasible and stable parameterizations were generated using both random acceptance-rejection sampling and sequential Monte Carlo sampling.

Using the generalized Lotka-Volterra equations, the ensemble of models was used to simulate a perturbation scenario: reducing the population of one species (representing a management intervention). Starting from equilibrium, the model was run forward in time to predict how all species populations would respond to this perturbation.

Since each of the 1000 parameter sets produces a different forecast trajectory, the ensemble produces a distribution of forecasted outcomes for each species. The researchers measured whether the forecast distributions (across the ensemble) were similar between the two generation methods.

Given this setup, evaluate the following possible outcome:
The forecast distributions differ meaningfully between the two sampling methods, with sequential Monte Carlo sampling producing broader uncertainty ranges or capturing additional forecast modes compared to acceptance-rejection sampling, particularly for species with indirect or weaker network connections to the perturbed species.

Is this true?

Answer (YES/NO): NO